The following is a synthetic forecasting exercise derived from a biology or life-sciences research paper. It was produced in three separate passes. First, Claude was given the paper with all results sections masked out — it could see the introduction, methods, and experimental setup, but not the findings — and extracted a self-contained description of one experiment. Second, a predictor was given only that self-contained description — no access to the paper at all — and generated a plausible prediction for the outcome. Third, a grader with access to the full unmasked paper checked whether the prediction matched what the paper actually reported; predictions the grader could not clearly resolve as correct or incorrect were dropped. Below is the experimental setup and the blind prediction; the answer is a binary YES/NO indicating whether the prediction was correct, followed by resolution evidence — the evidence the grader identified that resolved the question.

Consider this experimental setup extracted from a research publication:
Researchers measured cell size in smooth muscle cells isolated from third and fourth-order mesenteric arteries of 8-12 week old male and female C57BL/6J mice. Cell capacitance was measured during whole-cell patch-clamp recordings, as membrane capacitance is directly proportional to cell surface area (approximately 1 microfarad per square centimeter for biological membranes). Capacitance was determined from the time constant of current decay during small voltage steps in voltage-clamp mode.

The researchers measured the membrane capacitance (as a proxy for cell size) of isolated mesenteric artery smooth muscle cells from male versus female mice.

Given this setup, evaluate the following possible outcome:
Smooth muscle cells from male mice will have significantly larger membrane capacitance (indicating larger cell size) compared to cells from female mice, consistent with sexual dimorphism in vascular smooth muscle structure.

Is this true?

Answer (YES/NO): NO